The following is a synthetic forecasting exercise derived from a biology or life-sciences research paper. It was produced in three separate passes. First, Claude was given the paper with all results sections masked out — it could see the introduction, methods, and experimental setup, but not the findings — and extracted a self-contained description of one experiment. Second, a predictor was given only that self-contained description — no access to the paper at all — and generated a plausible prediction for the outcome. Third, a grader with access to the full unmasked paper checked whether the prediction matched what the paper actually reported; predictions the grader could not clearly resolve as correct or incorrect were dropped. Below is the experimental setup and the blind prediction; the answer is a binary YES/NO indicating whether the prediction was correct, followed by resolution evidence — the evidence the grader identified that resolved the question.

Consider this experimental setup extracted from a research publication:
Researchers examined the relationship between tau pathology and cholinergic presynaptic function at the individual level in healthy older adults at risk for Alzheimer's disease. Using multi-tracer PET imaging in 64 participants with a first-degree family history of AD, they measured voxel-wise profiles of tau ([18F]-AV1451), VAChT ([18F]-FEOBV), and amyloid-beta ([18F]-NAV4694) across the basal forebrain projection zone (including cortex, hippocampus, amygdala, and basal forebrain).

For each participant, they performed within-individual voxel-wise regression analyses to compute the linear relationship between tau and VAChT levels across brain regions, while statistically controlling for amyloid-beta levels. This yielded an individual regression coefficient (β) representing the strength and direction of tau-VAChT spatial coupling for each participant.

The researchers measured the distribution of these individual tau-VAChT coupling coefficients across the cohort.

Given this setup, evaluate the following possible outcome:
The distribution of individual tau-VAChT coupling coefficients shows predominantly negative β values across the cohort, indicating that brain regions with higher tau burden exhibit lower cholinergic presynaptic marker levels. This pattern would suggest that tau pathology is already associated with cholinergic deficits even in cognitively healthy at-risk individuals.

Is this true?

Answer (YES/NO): NO